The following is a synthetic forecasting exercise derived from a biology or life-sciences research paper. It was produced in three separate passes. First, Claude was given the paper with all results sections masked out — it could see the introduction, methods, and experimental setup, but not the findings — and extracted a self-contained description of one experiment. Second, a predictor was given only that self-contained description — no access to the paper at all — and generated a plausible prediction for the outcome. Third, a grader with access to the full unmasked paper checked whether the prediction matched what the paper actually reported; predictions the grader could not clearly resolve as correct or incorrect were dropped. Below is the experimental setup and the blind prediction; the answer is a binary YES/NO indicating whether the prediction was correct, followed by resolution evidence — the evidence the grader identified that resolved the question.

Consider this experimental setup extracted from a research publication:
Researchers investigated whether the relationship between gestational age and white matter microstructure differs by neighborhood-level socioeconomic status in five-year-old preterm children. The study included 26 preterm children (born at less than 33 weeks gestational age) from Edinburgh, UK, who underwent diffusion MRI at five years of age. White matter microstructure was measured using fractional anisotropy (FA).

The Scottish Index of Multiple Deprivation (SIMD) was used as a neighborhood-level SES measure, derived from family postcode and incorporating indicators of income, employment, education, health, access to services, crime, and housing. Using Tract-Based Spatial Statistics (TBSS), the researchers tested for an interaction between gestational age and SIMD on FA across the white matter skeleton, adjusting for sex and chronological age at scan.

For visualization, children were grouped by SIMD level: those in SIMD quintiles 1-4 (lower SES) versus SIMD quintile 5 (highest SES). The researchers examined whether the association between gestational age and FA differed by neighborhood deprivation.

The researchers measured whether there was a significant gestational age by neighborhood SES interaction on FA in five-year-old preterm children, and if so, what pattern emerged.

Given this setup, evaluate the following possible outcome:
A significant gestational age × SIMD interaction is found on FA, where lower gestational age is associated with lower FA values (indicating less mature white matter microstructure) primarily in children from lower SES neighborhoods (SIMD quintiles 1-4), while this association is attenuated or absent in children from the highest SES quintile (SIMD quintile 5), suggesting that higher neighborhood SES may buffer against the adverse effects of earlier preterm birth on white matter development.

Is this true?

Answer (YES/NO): NO